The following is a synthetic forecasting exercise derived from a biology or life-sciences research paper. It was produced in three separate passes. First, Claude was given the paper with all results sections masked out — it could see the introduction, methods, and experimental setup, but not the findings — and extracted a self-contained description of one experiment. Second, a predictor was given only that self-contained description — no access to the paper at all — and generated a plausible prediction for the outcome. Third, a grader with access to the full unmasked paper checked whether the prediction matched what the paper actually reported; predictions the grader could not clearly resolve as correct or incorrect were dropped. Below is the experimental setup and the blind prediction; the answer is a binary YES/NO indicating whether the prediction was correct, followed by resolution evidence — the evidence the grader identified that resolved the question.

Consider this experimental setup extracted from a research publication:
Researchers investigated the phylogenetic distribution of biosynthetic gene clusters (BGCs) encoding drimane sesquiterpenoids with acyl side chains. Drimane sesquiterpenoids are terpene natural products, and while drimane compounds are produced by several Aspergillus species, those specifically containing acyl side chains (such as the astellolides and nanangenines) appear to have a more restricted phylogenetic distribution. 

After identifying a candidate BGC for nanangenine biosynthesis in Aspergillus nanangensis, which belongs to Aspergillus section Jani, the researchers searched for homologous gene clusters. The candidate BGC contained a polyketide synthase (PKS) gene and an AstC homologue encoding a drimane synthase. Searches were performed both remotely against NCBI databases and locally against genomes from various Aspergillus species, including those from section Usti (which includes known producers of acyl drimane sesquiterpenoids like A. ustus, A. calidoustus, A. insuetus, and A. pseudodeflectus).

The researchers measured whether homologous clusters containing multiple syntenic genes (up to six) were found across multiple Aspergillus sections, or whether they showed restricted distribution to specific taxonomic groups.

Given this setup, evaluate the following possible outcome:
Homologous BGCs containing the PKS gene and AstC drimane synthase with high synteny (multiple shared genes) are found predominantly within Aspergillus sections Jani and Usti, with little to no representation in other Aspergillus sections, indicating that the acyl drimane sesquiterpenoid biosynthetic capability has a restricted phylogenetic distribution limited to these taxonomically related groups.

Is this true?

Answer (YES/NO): YES